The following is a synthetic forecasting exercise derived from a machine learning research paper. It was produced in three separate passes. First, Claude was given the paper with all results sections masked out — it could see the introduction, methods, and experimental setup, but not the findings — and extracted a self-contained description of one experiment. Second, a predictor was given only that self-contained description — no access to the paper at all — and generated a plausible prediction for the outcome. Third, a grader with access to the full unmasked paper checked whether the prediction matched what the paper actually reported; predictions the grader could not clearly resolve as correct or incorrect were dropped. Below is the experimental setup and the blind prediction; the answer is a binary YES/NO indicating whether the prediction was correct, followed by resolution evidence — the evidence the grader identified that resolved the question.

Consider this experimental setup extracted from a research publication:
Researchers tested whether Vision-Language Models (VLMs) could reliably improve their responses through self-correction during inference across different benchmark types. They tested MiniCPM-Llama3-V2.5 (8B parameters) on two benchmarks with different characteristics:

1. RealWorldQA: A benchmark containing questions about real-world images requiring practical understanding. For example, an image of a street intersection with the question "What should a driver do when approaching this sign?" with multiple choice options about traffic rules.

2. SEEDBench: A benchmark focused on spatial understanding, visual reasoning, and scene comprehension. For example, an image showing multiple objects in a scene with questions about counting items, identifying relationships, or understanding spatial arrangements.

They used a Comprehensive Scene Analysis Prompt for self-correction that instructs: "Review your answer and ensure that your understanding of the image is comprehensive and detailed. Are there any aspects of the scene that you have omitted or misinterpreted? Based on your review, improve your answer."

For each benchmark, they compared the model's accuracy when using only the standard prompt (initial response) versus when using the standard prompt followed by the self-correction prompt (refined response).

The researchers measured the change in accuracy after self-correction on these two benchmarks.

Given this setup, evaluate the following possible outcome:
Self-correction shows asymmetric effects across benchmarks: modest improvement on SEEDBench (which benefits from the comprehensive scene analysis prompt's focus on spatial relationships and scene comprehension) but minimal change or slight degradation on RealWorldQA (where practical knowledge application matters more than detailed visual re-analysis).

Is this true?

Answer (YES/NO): NO